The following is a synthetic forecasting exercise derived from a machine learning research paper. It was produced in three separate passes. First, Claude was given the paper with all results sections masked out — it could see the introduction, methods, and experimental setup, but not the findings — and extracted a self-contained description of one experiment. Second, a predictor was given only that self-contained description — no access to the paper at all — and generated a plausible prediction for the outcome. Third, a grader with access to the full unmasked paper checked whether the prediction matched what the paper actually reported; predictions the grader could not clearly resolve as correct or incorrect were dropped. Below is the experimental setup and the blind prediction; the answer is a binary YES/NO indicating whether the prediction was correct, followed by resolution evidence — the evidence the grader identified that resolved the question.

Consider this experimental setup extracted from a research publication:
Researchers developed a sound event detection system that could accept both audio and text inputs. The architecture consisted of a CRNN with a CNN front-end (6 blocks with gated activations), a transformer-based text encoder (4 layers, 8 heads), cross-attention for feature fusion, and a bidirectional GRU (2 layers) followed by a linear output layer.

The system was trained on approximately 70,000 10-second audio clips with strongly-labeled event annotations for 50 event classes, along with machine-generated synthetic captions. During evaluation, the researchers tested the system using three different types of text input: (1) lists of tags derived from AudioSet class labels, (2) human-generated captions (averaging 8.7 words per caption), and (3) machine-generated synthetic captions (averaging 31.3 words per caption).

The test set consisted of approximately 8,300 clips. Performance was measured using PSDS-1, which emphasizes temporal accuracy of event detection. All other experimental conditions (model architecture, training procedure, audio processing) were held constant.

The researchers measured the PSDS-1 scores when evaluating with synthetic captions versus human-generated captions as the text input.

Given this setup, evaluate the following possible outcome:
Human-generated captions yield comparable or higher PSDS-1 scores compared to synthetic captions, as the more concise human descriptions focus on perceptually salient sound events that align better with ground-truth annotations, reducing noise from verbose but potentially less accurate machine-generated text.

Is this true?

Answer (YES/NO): NO